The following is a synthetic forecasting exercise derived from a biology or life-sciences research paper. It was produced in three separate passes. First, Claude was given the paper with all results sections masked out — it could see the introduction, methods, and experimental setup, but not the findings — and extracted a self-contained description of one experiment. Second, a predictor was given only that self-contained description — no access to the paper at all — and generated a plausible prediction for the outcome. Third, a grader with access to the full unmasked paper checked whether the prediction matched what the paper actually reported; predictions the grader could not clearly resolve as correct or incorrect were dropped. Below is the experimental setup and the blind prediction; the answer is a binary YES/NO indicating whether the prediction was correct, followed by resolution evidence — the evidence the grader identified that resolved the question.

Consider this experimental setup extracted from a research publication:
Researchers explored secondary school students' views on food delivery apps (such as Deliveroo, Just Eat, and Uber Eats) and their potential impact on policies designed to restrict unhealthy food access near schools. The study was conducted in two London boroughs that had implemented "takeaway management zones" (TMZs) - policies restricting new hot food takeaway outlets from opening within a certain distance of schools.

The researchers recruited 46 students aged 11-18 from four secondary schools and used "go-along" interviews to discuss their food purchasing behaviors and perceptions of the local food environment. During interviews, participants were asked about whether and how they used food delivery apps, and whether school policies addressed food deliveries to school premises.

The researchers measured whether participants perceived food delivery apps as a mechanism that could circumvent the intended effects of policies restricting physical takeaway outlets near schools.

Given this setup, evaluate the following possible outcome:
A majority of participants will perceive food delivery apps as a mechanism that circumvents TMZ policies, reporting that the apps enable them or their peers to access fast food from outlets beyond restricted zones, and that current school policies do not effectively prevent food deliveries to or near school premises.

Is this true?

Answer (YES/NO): YES